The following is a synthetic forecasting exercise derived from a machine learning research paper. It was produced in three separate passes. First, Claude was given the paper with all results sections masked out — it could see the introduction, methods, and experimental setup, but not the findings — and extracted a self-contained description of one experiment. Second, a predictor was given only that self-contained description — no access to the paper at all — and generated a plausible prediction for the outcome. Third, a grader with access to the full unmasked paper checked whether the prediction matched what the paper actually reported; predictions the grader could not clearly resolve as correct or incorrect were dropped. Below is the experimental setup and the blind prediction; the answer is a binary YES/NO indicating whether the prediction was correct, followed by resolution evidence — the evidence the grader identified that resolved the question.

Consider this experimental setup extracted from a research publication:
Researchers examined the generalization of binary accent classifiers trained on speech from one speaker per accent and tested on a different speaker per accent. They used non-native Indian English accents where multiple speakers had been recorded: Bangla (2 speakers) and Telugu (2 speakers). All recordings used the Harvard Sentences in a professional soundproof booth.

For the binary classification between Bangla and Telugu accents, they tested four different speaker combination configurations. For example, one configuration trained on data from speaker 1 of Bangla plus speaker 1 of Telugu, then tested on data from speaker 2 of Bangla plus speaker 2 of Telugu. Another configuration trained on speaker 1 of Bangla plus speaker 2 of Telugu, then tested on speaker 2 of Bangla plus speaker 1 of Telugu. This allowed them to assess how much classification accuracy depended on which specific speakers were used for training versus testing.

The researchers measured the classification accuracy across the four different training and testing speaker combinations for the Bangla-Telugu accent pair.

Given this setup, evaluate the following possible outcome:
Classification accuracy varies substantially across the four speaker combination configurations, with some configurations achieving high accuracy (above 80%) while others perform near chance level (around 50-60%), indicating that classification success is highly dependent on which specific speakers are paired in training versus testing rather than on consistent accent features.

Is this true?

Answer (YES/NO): NO